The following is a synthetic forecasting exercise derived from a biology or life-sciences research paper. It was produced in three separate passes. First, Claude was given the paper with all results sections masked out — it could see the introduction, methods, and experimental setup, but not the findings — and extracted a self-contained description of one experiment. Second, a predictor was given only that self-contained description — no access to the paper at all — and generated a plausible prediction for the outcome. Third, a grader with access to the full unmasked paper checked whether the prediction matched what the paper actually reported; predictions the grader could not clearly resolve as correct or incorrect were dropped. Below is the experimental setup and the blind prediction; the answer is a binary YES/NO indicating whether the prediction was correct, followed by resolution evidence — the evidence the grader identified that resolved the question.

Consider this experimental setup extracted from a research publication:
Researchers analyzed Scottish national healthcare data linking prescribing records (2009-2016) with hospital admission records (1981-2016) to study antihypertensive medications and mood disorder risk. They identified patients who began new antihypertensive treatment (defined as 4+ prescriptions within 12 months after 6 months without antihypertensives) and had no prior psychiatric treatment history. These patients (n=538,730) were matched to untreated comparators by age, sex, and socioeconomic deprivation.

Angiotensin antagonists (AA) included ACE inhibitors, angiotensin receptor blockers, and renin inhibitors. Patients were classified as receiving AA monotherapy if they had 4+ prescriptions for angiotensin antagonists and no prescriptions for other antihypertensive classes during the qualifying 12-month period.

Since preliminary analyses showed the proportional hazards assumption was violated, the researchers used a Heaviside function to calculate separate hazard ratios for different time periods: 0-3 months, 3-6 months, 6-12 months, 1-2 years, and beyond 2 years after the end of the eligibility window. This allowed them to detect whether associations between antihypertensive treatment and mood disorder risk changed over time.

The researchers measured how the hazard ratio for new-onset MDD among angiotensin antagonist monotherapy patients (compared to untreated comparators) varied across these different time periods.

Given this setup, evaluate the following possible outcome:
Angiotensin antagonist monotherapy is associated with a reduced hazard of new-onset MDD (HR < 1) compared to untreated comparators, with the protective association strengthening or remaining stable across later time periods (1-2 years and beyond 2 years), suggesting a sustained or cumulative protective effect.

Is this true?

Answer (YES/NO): NO